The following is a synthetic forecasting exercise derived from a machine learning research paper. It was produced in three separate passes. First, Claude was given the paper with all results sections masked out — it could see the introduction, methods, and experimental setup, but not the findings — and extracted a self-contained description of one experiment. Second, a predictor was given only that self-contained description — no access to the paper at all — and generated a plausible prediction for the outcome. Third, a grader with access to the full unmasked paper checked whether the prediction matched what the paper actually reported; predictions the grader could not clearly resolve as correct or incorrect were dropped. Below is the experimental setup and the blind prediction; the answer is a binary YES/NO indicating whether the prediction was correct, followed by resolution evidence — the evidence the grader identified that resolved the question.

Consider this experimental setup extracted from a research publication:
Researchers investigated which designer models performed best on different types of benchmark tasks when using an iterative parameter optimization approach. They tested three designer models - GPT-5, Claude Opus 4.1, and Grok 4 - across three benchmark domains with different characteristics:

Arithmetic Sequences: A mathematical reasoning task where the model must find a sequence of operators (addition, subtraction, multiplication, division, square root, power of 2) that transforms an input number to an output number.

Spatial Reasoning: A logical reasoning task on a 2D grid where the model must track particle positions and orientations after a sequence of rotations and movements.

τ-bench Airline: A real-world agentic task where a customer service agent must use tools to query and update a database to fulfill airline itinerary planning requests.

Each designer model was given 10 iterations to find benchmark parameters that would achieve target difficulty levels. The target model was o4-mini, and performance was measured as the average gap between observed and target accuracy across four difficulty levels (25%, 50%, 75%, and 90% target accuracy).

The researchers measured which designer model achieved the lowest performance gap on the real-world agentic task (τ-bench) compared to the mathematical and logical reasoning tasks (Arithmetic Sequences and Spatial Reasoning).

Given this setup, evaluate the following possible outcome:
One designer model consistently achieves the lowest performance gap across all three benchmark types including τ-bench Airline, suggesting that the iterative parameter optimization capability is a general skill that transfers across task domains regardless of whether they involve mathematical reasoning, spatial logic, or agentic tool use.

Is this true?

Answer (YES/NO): NO